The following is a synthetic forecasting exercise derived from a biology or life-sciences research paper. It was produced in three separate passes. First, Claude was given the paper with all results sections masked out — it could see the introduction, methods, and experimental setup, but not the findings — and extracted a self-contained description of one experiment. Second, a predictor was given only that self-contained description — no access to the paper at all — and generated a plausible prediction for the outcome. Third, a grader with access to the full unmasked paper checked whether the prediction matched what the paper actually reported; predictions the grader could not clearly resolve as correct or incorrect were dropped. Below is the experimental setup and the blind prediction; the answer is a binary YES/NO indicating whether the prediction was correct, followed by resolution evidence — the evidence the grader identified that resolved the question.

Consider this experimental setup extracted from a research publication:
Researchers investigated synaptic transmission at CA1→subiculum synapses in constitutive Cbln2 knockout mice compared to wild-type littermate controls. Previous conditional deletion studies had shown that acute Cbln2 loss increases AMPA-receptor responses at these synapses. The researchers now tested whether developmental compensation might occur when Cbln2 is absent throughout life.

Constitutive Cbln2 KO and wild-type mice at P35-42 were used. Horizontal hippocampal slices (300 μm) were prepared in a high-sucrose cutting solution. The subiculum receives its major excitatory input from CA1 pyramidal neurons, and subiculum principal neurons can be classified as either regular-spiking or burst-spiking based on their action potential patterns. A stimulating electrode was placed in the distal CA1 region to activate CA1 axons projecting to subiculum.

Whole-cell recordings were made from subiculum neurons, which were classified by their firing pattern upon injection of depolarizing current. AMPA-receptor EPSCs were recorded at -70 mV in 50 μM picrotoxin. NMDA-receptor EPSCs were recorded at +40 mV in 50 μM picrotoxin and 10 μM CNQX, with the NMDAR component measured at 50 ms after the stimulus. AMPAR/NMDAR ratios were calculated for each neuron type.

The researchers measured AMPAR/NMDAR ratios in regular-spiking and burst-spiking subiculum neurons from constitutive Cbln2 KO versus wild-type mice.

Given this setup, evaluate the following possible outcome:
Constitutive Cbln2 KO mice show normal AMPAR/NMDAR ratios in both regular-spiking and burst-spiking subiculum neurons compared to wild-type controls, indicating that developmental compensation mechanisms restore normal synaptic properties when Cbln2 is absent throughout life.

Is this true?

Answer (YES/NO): NO